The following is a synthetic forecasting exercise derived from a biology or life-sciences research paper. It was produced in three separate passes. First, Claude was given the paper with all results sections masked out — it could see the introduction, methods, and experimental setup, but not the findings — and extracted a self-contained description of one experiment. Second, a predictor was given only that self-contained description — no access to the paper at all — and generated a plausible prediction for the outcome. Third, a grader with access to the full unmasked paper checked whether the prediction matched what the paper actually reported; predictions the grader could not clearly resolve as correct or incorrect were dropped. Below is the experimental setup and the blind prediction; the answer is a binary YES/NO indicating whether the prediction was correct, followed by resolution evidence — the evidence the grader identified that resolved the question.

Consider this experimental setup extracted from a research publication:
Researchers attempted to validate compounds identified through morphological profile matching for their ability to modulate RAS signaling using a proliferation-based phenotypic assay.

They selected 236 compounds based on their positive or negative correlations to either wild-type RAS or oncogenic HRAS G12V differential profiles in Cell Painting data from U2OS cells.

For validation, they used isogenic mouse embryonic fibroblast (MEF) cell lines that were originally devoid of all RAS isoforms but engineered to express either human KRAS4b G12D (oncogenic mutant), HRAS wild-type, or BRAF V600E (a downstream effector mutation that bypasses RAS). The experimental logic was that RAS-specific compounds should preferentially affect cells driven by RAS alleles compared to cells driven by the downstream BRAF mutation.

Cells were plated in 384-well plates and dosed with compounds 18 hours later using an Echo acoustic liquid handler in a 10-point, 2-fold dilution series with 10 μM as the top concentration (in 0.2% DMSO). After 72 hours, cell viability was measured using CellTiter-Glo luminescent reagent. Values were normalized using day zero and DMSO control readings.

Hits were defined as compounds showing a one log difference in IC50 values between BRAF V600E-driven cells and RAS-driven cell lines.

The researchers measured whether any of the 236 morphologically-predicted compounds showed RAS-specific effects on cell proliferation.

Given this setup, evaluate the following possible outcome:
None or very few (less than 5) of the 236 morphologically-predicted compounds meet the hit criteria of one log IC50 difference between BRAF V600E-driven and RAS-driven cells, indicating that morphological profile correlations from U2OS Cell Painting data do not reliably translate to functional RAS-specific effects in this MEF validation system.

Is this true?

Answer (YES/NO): YES